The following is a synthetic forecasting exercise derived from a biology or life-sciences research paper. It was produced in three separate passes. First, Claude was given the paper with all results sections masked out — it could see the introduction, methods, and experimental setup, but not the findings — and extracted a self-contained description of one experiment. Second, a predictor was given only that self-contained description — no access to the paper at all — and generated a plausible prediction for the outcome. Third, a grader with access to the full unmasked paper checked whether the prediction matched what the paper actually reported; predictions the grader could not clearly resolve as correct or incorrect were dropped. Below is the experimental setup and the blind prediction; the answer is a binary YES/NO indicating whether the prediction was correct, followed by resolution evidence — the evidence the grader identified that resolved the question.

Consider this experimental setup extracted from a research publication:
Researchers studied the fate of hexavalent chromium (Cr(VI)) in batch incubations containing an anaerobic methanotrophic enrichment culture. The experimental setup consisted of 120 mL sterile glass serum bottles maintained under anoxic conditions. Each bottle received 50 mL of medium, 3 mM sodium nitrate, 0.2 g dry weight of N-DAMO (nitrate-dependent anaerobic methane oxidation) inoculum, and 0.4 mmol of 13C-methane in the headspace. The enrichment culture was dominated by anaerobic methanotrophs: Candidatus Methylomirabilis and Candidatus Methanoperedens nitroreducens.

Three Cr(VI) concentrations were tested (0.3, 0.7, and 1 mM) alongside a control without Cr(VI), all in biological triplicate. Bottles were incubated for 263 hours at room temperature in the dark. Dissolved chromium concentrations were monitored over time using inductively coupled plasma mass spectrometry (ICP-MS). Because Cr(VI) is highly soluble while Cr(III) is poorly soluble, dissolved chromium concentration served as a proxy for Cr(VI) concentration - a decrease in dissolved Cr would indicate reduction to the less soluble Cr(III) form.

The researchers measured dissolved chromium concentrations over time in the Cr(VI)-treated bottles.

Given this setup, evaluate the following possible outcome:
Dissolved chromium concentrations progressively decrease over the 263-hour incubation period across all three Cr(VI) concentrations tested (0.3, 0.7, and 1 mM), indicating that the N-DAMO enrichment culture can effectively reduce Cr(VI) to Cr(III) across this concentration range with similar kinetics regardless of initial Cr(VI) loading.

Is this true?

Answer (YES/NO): YES